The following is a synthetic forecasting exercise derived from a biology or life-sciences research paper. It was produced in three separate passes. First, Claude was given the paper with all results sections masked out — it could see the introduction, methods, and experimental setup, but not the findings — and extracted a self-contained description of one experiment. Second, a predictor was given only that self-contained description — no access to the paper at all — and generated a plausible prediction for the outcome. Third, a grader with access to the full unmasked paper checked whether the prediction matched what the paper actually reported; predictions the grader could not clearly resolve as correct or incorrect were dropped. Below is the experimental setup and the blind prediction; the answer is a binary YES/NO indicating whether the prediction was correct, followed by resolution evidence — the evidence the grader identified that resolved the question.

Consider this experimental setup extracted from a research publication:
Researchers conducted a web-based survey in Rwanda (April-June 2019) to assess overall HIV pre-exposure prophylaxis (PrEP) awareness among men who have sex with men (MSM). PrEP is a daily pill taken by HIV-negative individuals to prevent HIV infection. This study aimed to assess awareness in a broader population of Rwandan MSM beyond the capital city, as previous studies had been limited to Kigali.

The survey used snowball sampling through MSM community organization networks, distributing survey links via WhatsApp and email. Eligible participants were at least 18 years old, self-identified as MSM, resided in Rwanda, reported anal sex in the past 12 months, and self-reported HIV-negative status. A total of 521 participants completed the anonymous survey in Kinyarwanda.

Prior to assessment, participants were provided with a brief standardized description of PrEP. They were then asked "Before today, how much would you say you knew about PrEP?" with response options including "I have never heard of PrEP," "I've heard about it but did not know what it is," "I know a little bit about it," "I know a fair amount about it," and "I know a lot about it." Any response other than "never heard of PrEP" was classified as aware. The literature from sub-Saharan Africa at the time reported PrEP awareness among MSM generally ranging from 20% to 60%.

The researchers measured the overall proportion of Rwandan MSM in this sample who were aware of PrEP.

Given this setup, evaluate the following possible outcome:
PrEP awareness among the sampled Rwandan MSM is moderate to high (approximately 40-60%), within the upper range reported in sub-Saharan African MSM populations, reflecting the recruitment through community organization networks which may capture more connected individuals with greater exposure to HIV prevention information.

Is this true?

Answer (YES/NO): NO